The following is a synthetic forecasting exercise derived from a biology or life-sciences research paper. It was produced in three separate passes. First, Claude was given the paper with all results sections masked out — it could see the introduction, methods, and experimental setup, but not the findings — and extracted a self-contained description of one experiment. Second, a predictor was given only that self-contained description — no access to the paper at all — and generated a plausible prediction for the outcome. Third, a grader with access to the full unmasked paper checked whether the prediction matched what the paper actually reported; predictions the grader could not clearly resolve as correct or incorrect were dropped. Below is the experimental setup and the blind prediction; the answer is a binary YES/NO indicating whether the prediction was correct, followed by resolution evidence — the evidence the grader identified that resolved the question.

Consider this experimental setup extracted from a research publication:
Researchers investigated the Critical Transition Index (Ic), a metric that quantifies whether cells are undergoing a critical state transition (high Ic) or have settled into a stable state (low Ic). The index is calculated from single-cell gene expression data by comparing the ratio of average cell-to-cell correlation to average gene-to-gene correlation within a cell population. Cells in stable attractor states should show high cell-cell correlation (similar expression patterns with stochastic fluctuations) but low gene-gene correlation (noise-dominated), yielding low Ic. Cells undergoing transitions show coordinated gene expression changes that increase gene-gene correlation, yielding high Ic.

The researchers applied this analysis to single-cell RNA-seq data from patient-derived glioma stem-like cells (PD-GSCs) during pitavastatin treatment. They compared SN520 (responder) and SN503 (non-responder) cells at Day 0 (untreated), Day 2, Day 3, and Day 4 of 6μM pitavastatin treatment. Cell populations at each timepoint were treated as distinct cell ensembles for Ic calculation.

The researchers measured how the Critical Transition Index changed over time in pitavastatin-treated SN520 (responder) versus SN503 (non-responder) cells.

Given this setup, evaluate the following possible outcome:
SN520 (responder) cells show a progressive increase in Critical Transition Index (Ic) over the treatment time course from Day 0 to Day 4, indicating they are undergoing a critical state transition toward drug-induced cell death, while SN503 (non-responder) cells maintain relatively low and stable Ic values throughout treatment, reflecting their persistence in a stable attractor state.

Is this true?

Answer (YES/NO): NO